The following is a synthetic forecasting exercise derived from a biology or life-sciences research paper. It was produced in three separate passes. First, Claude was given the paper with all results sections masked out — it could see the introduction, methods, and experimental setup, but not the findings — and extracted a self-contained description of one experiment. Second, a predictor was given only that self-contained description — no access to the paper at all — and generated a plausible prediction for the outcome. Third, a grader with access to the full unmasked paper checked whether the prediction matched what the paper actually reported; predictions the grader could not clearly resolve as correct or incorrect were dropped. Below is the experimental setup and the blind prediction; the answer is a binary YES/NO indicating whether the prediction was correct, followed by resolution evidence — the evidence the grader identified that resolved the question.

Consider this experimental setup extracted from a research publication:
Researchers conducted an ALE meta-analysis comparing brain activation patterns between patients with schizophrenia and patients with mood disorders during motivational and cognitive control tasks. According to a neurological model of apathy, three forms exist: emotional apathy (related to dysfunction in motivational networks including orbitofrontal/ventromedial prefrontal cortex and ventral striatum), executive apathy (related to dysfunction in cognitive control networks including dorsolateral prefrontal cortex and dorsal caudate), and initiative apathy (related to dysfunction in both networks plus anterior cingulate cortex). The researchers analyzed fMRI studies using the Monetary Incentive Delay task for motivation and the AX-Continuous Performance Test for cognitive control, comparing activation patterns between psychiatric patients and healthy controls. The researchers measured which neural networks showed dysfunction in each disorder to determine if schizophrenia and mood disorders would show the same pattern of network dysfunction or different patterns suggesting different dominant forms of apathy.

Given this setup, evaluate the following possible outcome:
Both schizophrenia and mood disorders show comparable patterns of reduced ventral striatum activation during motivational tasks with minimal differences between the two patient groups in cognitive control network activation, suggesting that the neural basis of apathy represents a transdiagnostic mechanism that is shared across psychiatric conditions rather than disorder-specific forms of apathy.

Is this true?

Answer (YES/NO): NO